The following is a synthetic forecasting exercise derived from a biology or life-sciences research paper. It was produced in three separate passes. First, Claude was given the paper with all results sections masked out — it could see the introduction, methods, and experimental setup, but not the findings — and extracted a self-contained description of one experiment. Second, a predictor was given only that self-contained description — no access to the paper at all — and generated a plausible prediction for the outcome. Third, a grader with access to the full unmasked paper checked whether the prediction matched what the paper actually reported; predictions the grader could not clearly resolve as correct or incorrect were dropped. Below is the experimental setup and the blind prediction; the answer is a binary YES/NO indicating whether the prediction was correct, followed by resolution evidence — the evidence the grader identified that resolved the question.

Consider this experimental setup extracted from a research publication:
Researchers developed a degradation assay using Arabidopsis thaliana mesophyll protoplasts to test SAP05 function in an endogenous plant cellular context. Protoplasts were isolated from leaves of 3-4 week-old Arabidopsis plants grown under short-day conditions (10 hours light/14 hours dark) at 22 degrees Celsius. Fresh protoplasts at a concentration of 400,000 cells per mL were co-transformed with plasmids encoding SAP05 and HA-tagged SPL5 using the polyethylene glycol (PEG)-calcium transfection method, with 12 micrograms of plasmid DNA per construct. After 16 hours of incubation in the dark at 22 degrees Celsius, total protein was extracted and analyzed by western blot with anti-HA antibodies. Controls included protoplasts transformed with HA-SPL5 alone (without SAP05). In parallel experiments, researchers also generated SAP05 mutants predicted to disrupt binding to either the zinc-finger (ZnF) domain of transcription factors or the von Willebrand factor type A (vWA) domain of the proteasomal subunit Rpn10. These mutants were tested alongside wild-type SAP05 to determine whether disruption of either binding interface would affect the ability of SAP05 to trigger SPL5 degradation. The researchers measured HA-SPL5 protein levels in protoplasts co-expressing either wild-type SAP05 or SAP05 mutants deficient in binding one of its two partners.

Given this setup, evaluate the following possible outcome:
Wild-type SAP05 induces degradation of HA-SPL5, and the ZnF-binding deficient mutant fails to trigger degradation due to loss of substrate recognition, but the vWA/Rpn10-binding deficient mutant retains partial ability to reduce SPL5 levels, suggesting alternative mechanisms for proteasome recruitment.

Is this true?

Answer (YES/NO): NO